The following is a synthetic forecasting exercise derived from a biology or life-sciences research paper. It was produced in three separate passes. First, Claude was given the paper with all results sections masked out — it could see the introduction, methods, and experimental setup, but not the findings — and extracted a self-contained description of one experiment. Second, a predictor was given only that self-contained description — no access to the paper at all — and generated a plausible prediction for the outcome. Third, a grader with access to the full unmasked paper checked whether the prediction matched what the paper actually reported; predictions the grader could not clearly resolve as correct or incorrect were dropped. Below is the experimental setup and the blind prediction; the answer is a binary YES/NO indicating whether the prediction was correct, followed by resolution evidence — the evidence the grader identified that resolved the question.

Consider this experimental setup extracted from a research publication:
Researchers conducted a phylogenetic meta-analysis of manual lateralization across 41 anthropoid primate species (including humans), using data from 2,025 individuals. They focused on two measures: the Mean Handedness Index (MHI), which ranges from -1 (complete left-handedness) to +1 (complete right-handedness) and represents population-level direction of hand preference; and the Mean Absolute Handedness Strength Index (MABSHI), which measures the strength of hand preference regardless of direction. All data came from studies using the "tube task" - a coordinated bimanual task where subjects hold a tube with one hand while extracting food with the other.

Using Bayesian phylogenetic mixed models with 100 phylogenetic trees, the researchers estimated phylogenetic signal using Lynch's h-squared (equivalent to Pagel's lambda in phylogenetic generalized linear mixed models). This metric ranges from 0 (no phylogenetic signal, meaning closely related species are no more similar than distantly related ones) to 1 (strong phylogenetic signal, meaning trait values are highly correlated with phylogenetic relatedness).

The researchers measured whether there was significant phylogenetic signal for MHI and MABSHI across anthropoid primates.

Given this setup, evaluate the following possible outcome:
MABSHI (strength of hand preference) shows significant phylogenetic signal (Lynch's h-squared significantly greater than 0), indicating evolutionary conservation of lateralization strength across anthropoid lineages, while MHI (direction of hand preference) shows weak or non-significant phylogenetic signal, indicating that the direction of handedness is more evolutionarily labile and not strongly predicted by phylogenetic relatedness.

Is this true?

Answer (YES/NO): NO